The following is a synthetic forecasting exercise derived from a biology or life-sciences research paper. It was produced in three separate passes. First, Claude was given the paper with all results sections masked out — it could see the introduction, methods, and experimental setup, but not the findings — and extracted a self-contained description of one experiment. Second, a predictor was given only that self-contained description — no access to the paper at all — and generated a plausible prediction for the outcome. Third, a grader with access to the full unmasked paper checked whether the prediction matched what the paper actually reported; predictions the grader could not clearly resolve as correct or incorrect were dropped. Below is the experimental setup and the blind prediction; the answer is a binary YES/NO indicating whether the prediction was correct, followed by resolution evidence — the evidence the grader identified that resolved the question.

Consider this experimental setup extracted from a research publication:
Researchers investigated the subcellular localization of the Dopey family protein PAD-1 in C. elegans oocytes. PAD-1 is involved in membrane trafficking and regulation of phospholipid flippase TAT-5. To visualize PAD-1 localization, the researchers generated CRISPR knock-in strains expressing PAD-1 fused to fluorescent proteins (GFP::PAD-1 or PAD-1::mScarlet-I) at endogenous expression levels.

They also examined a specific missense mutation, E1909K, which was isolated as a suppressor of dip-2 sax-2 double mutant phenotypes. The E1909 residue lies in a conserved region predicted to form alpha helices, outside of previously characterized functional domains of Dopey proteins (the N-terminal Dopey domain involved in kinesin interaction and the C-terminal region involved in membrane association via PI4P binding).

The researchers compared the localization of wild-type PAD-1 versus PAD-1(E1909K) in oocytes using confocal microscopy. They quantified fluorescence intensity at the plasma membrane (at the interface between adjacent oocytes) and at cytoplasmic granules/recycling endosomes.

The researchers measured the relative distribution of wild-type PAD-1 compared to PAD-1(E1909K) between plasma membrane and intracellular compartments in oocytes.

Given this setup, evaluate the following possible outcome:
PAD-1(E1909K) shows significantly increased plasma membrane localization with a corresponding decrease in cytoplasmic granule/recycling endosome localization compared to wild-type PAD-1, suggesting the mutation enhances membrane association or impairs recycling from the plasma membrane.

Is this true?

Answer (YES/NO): NO